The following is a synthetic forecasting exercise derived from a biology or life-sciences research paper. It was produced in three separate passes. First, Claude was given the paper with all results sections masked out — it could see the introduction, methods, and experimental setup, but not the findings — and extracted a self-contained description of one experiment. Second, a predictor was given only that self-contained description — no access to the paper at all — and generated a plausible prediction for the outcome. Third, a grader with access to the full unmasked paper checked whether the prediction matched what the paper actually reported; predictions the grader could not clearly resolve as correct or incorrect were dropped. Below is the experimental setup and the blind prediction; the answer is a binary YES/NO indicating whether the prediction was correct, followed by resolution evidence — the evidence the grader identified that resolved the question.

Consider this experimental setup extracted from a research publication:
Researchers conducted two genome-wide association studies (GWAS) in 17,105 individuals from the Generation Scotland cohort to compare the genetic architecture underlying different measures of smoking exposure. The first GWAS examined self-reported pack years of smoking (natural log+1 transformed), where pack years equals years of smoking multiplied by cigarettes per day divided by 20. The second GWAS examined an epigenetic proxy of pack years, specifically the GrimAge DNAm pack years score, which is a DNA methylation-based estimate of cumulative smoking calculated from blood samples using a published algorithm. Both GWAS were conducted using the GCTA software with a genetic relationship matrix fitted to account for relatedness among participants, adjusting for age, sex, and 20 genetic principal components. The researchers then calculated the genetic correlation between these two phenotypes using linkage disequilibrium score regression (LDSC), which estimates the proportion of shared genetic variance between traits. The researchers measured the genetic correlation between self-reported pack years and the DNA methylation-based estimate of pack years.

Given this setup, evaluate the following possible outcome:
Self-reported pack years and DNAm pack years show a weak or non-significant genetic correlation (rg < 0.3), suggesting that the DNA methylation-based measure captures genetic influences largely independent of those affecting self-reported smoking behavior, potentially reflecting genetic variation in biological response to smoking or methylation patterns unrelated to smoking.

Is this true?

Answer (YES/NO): NO